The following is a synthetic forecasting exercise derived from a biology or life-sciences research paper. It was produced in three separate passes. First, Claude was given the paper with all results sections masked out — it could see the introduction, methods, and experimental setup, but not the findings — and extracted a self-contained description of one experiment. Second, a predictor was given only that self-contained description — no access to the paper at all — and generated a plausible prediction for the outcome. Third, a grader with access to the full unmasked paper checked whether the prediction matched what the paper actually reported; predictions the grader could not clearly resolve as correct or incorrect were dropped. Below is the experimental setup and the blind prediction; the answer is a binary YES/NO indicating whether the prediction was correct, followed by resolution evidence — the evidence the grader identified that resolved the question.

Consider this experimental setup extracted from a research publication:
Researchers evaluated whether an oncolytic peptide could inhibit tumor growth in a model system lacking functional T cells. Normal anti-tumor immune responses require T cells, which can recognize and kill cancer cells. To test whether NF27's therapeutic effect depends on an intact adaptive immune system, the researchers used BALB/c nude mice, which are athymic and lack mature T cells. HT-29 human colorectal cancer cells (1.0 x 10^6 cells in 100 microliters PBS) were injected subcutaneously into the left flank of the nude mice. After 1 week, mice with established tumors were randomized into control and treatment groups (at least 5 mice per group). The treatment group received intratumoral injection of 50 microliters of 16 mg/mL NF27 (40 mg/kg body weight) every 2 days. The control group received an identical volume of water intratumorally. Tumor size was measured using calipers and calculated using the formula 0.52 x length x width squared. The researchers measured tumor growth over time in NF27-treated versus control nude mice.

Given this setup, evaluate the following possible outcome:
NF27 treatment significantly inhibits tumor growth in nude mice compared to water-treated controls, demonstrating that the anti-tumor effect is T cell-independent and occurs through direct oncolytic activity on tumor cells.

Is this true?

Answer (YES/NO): YES